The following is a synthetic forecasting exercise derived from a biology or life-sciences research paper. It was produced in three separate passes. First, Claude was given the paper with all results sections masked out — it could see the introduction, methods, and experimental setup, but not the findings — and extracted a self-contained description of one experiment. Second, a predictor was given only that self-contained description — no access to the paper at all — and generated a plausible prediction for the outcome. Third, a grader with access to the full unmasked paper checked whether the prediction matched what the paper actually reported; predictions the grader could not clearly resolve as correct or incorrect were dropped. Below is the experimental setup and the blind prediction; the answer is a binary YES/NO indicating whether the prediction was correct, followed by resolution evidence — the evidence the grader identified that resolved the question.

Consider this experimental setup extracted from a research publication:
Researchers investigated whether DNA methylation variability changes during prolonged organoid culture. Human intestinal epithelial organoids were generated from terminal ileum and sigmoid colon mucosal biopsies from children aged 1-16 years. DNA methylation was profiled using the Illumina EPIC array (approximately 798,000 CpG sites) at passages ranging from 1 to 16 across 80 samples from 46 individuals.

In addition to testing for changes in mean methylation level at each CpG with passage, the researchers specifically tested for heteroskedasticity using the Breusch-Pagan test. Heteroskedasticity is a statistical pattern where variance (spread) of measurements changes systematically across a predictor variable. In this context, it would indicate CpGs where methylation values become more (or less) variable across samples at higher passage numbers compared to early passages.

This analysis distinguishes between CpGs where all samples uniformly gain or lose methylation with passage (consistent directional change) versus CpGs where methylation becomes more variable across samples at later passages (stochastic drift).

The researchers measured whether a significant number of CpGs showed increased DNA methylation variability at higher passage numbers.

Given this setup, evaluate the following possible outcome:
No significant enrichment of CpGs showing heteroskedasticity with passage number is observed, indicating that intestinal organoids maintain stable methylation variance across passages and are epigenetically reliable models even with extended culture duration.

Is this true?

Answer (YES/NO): NO